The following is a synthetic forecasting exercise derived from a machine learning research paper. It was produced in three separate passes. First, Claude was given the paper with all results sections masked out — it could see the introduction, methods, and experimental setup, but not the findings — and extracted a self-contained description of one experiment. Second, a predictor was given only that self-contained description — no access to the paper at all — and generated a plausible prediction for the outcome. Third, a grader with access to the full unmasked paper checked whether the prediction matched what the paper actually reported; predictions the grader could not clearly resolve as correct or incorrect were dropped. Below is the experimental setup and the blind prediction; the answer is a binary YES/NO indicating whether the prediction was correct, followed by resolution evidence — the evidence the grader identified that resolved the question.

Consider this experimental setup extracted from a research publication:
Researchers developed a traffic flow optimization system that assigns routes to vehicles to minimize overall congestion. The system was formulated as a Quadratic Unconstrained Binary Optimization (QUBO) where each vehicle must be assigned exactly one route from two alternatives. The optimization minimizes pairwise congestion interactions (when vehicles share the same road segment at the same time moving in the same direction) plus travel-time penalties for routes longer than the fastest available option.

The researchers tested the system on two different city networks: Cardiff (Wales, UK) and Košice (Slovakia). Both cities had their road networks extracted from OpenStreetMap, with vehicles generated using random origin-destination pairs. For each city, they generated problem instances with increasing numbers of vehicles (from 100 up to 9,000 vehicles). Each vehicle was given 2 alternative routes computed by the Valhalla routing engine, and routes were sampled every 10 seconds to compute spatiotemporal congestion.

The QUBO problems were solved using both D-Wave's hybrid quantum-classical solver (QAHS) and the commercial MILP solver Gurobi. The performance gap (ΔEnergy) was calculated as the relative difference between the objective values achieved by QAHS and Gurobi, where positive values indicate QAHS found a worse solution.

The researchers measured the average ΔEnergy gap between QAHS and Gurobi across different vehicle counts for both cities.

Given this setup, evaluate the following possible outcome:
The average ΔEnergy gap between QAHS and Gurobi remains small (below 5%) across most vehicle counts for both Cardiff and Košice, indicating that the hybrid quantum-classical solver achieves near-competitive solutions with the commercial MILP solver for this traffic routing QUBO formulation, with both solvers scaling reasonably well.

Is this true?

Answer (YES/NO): YES